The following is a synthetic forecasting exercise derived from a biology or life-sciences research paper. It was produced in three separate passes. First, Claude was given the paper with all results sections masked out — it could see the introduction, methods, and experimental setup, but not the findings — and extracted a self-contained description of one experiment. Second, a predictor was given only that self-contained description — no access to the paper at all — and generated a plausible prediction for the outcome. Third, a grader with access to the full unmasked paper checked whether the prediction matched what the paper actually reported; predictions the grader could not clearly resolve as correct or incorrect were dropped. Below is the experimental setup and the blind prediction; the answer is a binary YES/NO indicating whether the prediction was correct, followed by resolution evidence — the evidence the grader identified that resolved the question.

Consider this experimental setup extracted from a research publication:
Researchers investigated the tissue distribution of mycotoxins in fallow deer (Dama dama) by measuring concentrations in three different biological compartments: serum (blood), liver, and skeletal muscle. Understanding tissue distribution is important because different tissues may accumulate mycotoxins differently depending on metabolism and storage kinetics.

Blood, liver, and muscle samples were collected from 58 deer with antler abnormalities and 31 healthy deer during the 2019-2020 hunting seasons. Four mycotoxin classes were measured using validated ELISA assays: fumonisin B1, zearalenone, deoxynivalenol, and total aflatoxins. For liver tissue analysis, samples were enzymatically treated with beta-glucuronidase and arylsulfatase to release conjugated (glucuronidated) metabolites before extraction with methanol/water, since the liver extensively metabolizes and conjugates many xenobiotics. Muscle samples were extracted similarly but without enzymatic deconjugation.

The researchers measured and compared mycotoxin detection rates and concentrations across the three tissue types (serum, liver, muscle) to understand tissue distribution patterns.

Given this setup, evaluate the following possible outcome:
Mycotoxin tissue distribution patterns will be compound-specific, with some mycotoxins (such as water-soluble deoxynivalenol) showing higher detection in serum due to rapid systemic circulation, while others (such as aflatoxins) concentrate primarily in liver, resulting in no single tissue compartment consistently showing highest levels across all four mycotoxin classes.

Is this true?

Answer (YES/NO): NO